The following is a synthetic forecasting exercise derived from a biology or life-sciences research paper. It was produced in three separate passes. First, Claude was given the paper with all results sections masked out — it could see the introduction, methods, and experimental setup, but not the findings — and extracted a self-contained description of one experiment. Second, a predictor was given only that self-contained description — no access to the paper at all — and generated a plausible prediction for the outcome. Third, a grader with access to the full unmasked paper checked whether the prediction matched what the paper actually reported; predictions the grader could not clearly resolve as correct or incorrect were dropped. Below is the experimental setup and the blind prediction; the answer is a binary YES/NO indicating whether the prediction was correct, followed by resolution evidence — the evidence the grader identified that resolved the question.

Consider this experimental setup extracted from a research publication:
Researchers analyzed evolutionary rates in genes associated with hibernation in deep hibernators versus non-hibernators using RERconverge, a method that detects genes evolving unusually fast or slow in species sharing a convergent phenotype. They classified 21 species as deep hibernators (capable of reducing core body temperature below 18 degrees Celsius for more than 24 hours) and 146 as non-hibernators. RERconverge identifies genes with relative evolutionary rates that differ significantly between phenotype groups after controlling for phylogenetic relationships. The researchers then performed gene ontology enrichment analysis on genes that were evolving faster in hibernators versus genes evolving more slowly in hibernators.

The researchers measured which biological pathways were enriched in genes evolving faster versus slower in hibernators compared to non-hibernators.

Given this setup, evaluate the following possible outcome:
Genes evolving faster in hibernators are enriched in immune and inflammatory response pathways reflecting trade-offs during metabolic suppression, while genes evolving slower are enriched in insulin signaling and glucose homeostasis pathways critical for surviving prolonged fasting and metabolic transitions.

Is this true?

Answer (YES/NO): NO